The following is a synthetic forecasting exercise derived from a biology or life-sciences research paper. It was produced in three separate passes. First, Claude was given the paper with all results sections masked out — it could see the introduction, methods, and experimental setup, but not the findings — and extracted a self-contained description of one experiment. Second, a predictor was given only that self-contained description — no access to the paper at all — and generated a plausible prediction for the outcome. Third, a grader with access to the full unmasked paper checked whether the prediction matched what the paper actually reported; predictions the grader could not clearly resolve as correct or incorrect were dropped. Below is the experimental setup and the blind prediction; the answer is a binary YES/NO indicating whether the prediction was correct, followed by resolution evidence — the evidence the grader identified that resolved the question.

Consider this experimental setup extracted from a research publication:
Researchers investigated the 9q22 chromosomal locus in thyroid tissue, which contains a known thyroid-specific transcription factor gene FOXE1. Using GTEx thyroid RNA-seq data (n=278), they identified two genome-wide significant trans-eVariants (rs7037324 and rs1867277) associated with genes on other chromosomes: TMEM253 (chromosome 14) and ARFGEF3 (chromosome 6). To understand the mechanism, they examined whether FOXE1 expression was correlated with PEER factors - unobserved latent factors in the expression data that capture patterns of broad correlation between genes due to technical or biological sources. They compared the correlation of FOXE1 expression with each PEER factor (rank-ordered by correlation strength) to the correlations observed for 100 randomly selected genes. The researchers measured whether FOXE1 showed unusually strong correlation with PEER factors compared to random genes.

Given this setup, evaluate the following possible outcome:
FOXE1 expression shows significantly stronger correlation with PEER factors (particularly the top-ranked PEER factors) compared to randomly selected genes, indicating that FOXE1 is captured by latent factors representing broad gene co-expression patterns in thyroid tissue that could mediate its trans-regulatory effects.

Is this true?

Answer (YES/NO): NO